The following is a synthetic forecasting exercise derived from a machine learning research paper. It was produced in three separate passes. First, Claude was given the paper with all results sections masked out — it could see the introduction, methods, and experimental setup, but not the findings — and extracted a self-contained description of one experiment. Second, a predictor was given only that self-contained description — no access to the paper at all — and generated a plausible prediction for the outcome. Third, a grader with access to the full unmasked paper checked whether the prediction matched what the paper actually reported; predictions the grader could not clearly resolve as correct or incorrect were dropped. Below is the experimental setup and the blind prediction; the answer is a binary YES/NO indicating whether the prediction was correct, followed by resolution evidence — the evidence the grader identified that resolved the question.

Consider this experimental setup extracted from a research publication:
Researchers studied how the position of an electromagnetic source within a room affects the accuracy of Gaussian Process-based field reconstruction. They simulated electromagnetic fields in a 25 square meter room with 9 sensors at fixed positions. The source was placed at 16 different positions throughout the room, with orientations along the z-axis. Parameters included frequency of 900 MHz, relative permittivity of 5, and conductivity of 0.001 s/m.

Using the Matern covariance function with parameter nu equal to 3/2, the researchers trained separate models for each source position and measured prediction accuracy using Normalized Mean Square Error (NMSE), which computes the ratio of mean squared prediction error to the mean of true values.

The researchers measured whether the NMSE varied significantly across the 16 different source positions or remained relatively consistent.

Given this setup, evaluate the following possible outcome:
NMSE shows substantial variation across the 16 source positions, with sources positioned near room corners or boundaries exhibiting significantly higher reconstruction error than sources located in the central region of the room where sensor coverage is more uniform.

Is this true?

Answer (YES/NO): NO